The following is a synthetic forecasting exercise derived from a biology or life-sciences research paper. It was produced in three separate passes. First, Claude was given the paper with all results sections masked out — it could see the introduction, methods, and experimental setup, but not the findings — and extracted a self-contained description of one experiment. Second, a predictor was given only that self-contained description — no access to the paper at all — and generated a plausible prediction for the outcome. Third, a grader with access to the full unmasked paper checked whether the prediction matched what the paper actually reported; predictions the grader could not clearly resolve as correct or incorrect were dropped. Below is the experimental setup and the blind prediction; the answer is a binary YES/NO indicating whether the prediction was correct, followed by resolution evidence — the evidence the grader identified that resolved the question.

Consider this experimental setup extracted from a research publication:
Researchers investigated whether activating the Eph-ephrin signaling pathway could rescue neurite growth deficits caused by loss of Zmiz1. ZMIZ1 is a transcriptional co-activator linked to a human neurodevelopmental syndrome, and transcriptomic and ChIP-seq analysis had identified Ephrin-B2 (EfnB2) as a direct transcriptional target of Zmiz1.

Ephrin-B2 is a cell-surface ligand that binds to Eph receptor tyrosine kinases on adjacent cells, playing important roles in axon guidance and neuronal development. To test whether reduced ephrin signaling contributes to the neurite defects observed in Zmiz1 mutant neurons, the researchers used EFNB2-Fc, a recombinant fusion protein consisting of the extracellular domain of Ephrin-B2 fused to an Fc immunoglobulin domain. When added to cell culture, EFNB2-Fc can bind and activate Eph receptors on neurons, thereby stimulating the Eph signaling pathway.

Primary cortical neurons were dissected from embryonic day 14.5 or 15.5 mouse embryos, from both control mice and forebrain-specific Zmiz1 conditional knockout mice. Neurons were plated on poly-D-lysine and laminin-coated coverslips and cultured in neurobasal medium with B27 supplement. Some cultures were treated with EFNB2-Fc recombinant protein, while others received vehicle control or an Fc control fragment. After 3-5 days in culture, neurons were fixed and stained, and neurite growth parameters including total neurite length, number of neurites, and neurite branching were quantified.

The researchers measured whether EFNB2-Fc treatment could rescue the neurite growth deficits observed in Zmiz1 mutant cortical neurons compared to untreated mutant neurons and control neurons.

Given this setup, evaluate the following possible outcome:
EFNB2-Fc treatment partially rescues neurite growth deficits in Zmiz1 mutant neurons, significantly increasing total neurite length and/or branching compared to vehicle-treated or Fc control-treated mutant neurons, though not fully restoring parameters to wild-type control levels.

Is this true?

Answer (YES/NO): NO